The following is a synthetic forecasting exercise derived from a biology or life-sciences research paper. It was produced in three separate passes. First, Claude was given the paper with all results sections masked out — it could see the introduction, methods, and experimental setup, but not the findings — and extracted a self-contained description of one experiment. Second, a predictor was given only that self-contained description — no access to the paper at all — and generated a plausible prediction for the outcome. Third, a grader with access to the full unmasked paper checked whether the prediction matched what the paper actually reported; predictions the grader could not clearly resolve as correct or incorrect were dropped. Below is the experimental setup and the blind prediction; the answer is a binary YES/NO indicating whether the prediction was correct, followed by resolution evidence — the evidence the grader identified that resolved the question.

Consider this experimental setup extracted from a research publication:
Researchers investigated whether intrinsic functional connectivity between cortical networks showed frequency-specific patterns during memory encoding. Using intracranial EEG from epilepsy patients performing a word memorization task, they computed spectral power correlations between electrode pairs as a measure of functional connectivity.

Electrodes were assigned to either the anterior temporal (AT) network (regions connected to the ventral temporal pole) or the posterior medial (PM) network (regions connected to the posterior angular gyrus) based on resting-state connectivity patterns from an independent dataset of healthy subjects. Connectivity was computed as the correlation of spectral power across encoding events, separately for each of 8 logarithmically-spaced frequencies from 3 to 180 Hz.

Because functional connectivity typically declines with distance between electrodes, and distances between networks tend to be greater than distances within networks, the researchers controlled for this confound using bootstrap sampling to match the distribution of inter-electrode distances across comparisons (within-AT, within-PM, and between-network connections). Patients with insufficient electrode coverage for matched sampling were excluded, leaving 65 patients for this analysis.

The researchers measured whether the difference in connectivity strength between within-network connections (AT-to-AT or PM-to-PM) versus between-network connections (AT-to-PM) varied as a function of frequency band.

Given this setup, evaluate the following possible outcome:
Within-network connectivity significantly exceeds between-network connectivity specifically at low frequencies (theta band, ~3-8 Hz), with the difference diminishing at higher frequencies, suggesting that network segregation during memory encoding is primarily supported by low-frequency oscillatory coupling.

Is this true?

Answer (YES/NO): NO